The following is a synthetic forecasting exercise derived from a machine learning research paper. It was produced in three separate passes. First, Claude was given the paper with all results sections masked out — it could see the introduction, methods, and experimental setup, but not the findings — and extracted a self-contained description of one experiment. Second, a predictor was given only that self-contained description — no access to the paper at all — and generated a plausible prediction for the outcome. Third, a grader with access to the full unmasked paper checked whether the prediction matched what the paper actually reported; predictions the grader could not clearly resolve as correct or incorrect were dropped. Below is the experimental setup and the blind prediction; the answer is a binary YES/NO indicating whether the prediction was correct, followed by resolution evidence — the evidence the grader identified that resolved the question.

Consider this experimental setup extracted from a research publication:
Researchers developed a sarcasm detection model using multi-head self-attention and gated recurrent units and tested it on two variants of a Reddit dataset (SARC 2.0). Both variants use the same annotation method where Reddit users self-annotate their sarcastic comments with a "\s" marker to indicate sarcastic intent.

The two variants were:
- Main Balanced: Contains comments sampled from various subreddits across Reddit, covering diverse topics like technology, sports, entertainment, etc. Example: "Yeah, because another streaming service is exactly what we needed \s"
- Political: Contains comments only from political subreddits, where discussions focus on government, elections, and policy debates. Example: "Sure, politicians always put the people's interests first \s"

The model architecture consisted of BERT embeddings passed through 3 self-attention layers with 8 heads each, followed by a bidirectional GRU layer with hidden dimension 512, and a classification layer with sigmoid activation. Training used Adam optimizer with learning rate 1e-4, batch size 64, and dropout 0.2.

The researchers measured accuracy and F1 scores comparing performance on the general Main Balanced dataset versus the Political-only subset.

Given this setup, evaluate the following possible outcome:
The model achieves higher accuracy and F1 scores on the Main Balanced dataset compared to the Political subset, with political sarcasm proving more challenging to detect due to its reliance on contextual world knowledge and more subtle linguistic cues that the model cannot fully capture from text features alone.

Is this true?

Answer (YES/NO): NO